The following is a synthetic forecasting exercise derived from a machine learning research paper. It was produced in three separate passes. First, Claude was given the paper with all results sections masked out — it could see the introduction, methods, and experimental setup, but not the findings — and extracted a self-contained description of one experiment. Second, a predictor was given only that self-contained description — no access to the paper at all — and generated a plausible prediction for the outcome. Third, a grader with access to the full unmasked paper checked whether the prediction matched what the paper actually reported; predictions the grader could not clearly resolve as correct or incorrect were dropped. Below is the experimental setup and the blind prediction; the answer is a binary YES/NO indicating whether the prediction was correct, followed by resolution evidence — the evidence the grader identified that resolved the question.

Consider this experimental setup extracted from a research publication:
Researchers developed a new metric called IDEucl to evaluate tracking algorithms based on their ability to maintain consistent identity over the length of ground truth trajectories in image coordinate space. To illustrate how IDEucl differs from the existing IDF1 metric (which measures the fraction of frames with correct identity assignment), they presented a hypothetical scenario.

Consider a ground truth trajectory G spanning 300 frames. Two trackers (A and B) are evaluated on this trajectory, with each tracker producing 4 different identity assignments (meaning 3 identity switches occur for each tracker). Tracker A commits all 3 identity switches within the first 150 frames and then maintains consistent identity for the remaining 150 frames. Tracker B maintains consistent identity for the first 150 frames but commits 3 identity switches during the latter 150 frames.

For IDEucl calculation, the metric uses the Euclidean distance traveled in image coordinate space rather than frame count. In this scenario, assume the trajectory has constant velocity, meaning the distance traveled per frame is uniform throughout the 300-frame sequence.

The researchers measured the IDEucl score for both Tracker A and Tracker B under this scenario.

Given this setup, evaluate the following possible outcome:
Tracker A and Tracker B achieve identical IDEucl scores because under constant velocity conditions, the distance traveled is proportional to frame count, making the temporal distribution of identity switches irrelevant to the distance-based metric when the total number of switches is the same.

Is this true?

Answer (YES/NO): NO